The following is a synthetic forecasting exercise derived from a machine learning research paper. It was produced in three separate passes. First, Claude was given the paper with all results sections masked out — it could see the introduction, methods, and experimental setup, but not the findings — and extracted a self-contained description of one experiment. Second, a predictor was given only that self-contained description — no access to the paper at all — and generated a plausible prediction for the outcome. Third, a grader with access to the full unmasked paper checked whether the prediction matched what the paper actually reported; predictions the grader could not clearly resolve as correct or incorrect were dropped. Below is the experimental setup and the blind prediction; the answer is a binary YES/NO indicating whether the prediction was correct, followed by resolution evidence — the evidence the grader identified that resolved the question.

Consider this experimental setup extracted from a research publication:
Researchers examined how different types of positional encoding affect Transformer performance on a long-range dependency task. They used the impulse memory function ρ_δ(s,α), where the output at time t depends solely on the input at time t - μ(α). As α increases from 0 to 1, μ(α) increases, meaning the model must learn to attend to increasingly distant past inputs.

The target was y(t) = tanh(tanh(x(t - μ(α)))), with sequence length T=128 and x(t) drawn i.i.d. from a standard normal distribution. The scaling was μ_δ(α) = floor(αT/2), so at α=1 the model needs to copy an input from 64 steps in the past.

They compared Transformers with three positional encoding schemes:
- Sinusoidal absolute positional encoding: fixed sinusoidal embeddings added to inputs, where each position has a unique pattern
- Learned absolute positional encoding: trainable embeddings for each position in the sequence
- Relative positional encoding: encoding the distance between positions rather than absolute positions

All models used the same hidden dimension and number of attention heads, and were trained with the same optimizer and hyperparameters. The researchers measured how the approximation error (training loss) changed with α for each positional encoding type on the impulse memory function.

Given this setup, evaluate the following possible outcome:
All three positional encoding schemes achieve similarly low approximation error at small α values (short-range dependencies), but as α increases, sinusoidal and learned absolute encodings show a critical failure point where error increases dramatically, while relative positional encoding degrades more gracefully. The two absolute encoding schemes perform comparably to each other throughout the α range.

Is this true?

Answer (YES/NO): NO